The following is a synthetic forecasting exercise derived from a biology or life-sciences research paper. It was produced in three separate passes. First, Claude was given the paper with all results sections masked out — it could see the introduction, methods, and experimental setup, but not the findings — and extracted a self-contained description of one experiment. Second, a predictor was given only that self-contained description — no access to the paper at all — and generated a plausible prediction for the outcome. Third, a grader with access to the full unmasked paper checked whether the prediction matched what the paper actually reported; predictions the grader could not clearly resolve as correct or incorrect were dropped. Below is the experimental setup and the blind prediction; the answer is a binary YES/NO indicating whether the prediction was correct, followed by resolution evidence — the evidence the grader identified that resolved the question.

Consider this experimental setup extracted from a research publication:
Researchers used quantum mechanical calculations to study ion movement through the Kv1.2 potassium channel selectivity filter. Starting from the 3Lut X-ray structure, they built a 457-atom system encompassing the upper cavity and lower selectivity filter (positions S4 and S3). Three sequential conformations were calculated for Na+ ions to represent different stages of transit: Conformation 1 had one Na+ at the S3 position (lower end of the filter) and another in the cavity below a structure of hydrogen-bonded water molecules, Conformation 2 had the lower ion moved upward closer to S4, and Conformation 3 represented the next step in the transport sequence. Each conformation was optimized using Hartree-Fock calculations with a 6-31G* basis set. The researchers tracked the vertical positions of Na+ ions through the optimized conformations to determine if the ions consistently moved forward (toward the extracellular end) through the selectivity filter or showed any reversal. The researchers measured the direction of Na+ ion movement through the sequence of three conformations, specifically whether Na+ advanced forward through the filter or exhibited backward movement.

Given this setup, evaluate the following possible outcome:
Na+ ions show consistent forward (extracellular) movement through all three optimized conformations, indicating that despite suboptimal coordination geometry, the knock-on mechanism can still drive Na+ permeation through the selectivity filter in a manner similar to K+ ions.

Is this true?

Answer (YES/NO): NO